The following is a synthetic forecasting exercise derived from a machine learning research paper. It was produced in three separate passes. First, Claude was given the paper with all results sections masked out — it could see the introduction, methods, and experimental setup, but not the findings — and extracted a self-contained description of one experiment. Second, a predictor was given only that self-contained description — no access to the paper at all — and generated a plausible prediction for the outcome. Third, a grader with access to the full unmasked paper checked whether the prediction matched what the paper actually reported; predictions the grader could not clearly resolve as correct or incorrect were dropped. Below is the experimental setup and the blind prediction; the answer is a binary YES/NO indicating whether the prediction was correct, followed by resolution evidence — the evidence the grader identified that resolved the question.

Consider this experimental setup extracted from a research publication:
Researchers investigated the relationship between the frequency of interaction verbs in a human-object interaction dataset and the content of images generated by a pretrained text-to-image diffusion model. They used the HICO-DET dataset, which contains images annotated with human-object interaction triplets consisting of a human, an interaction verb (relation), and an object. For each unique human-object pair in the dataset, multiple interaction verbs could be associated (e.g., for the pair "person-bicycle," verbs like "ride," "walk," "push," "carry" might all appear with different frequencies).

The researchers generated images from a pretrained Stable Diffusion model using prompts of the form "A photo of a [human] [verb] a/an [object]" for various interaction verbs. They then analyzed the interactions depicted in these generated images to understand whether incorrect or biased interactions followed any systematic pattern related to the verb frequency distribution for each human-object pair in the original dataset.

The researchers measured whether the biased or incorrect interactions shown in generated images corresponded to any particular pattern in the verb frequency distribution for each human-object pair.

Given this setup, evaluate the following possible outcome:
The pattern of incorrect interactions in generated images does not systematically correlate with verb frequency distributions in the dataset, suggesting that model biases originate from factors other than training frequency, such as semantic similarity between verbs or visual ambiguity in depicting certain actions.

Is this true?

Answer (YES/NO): NO